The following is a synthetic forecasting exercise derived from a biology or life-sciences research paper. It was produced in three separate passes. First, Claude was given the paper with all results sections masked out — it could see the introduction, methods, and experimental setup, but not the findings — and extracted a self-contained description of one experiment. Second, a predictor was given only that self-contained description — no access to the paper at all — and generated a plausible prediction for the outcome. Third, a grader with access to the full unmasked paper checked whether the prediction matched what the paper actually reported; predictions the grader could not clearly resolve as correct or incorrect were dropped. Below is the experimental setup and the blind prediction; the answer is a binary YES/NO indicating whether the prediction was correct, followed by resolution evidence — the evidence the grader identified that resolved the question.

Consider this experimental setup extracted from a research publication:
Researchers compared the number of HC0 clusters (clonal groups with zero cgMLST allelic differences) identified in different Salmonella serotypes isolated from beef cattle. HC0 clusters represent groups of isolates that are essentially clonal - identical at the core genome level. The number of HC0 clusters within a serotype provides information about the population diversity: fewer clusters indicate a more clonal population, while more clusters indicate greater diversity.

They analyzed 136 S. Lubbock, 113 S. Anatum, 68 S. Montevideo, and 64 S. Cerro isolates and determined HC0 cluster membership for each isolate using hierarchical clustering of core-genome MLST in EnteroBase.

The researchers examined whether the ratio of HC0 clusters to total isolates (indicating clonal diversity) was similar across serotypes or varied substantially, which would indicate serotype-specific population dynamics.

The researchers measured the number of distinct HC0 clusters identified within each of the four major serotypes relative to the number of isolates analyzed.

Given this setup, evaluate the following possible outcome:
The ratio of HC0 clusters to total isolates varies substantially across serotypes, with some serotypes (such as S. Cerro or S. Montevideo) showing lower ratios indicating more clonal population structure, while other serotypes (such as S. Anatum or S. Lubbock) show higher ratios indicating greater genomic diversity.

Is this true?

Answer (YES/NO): NO